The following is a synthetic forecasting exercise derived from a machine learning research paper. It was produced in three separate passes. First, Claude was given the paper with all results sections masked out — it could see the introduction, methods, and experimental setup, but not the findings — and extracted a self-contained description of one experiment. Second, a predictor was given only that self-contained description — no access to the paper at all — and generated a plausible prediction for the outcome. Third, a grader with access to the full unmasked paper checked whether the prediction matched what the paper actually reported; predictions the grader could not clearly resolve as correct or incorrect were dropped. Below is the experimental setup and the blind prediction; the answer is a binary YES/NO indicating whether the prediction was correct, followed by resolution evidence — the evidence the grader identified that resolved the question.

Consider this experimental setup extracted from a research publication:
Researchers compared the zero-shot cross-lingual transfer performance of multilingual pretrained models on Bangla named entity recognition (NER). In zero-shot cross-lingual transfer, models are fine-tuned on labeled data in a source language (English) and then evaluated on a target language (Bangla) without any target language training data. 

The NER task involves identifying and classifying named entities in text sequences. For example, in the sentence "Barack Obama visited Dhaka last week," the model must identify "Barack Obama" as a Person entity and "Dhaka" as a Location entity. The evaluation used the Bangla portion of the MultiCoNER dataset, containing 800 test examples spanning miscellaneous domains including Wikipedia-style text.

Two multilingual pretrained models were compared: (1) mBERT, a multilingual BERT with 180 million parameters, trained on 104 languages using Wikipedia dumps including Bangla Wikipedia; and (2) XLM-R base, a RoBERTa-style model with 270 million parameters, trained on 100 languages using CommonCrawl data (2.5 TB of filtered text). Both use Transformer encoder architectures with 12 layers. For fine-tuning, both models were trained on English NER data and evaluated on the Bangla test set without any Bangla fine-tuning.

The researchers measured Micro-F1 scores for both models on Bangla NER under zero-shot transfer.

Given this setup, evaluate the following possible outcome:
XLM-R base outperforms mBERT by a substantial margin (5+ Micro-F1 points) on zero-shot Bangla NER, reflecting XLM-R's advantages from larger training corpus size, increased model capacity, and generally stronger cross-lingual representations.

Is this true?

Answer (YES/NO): YES